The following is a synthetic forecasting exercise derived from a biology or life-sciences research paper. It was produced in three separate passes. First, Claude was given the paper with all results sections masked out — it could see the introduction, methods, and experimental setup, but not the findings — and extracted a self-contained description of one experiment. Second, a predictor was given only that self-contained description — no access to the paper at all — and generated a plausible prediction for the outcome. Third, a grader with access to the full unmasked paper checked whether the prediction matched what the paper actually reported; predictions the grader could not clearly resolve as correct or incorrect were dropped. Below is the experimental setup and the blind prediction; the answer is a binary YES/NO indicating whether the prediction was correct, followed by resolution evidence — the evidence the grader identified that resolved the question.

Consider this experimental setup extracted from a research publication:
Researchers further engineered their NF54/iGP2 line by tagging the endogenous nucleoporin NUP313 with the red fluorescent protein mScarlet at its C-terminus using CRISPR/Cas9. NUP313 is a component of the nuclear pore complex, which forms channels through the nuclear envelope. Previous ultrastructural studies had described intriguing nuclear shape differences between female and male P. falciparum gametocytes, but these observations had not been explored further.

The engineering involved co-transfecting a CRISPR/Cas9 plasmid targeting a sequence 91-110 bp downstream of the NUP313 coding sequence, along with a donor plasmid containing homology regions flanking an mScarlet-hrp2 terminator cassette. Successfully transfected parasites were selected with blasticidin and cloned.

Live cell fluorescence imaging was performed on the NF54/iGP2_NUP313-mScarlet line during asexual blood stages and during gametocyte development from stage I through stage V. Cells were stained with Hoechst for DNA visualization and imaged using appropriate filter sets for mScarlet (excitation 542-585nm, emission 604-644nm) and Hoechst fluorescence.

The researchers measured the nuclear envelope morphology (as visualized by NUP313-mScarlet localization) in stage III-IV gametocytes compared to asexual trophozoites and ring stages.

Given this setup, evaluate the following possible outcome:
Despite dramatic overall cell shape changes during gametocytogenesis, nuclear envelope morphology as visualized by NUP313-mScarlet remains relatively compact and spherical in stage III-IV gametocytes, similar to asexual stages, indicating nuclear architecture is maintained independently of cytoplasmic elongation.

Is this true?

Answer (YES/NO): NO